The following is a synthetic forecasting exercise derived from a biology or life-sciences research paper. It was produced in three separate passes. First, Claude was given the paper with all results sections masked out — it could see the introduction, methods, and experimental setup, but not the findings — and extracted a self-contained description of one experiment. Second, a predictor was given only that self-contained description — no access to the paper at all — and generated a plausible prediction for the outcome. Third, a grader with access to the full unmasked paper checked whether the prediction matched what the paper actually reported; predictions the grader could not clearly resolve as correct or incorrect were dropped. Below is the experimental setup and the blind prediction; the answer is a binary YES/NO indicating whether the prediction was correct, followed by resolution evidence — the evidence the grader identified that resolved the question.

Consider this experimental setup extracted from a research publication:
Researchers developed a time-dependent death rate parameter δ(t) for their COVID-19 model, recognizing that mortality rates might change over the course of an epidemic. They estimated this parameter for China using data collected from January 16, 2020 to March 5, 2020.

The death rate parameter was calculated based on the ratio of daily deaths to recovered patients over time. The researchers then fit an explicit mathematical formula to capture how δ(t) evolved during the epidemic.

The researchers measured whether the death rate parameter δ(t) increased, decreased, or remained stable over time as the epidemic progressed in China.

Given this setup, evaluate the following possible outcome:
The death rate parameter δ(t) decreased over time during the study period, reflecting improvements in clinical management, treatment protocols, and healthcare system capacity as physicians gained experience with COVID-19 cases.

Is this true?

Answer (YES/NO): YES